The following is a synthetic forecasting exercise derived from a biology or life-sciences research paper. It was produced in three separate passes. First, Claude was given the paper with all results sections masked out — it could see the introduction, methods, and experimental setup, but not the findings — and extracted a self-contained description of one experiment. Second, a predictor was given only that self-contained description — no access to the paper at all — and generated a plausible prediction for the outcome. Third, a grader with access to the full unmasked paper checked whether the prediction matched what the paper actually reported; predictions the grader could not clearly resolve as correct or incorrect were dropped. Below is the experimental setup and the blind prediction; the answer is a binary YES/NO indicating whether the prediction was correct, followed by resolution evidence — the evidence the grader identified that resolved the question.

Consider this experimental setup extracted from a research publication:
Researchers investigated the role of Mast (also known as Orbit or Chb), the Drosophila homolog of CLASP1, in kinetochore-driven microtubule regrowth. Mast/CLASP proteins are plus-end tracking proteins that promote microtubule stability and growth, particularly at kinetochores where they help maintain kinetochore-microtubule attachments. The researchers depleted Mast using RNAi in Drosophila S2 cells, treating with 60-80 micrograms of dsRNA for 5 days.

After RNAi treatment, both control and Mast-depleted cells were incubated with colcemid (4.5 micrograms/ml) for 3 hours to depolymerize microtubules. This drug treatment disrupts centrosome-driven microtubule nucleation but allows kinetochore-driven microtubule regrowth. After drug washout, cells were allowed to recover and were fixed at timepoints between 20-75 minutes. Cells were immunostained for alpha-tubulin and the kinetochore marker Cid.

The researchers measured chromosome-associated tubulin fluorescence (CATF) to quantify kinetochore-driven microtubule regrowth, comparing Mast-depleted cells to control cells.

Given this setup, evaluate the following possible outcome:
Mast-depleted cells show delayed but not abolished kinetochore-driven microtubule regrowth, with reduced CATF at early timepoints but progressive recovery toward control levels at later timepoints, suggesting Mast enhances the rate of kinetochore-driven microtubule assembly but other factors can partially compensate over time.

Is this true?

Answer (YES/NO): YES